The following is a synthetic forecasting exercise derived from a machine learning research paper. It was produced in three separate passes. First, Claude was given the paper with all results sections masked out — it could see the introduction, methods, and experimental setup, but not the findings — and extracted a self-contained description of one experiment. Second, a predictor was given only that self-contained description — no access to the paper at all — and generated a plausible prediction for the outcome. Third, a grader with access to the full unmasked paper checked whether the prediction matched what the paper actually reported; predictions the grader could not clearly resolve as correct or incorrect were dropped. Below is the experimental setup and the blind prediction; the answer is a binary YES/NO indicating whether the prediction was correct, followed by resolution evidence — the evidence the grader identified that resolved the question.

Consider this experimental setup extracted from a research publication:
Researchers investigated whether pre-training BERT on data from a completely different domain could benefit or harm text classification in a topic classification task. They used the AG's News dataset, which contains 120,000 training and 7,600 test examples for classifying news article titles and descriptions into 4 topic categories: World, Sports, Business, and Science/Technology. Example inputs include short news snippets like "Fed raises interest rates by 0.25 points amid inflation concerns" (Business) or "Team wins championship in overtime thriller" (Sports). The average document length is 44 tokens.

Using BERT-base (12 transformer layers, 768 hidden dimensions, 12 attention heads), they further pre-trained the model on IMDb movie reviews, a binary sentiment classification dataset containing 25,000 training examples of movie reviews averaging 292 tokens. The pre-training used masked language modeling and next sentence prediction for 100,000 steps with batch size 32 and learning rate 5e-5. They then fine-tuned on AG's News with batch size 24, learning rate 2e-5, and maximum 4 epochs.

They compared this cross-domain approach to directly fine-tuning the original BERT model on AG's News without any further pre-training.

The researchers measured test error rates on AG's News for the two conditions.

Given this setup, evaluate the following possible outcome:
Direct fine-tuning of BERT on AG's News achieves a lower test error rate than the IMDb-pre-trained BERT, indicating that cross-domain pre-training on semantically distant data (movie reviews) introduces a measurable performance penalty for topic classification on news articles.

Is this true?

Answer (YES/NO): NO